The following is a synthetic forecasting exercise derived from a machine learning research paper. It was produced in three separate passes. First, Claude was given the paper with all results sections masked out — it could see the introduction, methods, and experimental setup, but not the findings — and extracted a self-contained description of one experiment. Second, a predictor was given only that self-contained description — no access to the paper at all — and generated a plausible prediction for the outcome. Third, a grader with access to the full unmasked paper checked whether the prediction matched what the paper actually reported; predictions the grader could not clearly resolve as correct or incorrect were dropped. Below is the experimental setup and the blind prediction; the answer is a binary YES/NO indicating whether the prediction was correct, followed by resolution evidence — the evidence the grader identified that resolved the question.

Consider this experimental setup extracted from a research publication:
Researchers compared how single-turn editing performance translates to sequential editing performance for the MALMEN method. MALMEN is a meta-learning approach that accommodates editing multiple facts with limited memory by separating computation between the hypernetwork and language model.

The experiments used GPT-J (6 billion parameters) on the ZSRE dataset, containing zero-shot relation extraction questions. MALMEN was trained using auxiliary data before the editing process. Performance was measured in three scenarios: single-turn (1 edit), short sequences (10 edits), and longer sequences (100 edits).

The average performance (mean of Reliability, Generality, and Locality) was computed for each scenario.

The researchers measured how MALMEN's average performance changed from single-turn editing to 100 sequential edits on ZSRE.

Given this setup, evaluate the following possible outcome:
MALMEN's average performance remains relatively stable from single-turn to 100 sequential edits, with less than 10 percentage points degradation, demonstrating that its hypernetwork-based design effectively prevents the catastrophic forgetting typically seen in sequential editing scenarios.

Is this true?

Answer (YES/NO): NO